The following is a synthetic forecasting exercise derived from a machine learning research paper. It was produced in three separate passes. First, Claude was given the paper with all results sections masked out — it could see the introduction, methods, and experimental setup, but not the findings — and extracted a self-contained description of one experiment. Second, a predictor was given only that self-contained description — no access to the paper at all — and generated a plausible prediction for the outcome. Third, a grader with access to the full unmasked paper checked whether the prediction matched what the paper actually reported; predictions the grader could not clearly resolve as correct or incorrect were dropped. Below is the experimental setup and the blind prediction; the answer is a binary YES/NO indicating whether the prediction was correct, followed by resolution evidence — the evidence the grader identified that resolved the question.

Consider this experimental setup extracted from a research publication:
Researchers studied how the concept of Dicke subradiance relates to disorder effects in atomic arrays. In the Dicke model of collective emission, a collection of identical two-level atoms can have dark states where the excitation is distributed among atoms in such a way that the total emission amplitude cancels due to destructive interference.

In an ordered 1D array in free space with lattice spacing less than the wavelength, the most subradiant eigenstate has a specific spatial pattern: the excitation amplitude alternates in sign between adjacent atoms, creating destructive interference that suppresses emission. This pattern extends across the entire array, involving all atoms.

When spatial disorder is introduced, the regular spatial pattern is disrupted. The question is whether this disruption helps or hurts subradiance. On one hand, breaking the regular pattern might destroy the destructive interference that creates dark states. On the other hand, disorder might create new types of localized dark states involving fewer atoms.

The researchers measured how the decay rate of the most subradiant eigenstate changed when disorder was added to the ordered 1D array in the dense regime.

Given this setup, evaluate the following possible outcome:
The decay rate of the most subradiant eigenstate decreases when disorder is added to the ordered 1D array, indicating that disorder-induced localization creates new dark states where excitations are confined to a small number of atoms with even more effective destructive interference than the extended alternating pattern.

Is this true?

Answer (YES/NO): NO